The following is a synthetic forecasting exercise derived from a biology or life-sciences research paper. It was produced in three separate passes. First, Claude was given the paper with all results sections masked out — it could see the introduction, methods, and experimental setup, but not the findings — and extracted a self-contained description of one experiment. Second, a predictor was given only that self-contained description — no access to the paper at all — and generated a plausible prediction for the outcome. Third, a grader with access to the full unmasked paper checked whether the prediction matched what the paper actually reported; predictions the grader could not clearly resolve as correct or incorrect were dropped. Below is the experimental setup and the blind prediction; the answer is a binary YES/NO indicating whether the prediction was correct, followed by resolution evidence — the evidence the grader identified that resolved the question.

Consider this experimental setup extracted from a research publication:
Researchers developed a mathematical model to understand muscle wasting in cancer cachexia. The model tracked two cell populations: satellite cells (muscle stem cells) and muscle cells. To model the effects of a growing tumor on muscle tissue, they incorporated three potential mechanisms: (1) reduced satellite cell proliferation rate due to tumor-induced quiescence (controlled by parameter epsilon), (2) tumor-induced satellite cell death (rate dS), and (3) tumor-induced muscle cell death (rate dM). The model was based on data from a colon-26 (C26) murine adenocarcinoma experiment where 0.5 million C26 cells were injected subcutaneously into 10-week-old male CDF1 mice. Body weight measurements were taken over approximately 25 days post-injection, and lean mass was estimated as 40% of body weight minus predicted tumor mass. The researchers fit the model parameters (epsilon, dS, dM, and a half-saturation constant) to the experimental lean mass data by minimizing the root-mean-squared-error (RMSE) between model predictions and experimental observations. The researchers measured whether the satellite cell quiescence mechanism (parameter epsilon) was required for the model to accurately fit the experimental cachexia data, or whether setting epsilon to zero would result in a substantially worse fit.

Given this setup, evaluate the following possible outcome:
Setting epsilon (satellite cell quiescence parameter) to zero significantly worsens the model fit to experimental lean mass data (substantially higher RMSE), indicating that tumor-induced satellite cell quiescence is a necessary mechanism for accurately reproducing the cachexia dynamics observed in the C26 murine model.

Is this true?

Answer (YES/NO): NO